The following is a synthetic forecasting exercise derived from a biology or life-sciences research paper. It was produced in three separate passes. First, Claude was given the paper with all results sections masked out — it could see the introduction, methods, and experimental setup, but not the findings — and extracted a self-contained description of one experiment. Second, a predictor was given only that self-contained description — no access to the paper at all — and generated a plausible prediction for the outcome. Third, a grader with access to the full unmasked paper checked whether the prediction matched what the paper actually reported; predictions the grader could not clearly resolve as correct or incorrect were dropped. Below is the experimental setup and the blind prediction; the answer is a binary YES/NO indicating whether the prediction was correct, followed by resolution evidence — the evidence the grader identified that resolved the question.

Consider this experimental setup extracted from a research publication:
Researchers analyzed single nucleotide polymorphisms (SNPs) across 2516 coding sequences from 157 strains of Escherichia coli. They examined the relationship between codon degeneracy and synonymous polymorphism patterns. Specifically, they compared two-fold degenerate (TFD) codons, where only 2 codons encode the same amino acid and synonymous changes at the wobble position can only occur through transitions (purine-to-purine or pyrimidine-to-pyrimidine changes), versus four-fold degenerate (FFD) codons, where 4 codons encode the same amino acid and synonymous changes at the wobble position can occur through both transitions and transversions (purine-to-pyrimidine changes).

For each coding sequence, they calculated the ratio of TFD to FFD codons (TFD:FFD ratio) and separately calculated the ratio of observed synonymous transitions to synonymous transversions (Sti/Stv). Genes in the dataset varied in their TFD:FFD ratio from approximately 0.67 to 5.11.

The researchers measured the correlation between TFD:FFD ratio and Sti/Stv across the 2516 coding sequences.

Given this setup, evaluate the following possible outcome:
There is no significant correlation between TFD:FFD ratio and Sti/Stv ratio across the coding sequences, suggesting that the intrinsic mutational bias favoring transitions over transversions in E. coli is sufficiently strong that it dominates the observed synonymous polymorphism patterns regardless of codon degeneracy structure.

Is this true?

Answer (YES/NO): NO